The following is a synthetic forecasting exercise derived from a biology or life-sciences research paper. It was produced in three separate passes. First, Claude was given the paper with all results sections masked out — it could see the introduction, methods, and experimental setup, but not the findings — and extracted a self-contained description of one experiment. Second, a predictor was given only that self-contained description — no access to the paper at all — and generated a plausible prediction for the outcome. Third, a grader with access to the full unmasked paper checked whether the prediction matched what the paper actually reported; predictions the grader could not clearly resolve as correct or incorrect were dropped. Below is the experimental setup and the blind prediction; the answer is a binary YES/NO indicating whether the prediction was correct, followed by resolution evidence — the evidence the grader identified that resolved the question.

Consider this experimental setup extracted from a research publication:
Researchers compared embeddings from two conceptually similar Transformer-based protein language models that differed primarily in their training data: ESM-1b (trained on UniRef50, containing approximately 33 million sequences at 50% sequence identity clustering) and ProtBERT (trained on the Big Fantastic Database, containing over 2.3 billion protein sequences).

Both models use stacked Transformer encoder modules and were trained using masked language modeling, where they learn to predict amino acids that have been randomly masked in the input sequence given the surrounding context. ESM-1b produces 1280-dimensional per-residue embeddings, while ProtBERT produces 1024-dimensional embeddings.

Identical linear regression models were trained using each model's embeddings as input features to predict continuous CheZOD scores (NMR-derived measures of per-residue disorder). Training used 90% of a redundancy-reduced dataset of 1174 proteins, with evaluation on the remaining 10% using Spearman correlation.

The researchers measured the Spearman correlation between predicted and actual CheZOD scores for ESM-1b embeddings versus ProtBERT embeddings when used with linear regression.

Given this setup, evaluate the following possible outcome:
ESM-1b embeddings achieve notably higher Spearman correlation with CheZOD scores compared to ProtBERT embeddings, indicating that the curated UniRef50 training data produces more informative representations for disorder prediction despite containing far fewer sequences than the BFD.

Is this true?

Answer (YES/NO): NO